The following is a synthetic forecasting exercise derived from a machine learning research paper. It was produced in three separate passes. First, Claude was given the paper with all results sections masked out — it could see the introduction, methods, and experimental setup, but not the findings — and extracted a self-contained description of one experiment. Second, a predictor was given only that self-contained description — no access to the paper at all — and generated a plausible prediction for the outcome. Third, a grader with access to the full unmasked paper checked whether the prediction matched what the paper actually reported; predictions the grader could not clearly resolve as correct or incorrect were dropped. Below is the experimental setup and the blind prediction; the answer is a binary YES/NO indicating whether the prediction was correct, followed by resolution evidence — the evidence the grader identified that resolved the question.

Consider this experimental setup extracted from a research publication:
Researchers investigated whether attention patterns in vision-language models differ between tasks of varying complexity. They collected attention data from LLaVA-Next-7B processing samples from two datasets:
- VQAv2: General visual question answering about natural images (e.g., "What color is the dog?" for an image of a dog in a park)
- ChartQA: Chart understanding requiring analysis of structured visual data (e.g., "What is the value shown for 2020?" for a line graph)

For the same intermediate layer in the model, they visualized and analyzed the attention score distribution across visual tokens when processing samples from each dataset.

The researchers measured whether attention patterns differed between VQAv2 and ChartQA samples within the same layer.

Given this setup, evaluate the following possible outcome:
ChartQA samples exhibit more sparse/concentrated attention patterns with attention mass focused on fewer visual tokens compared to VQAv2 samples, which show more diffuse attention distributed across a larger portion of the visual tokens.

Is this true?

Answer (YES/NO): NO